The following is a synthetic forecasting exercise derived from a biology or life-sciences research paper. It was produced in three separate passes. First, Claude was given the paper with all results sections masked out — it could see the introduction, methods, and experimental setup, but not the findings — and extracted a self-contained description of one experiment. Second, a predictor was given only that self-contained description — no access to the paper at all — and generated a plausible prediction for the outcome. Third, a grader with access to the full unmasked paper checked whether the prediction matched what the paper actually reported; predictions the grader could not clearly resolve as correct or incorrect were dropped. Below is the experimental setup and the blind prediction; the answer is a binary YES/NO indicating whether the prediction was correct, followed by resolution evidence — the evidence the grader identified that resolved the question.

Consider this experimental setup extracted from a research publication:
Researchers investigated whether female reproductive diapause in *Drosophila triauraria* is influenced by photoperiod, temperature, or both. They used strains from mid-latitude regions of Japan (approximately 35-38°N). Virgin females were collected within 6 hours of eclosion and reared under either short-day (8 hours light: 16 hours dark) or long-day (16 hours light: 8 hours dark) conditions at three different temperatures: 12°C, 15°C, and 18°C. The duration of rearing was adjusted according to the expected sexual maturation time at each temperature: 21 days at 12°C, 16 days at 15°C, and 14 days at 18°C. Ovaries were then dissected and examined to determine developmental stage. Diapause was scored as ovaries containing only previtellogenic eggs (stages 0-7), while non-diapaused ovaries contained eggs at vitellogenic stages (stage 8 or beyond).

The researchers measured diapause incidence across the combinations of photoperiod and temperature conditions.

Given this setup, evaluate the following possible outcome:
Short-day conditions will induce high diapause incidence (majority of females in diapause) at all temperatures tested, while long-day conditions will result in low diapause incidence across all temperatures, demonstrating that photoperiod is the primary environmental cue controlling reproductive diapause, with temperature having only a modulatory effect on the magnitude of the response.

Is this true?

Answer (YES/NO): NO